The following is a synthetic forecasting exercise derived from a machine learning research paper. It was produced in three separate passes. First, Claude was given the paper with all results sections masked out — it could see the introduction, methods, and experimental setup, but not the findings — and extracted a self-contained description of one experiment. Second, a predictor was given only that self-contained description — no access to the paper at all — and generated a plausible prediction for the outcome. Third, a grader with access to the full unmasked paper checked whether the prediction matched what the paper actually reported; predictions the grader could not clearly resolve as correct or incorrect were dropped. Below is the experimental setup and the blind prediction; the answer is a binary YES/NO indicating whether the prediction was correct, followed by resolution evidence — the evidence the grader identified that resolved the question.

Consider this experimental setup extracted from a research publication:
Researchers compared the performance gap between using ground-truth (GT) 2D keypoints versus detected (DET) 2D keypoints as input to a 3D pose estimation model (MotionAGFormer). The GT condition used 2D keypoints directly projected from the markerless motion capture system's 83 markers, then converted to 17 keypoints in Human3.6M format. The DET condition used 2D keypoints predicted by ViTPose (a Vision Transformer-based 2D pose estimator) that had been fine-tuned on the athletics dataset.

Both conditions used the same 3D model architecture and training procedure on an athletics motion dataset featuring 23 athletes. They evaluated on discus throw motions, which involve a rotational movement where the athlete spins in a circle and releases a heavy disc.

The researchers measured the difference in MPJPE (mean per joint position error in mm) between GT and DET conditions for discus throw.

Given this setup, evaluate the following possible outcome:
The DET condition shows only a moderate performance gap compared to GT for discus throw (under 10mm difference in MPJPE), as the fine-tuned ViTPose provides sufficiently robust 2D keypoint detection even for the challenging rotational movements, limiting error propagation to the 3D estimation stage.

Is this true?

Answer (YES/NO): NO